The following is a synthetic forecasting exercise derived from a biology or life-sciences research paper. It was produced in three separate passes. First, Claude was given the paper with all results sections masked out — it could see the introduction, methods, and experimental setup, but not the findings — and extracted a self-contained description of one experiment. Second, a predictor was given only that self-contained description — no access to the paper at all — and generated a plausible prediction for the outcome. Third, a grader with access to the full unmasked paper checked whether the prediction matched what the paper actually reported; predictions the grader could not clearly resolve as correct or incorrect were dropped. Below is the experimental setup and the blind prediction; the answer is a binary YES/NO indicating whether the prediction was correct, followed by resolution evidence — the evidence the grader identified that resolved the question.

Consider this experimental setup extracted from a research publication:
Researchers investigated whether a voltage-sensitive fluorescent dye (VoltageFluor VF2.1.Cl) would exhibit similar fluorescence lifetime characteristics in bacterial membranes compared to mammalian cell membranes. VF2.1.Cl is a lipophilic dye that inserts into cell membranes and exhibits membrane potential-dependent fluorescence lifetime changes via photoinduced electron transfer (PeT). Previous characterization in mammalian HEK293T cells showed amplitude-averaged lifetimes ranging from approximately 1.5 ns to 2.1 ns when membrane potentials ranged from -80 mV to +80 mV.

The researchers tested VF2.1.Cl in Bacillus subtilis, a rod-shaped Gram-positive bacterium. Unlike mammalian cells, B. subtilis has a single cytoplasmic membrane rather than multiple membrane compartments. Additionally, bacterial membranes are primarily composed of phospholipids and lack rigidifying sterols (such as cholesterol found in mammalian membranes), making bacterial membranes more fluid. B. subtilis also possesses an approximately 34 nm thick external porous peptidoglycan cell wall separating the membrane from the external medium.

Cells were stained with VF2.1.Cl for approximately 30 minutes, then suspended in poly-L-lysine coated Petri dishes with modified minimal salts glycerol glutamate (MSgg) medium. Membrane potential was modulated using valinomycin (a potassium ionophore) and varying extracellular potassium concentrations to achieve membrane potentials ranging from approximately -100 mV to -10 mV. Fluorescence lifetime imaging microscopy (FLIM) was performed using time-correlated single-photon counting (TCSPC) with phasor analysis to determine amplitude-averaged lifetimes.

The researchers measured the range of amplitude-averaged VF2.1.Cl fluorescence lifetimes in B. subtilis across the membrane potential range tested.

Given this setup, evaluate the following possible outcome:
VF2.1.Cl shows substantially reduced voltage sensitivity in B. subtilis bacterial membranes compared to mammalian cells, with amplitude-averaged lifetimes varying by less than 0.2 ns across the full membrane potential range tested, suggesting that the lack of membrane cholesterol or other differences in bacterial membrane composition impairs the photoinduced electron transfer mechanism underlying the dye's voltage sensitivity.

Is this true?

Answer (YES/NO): NO